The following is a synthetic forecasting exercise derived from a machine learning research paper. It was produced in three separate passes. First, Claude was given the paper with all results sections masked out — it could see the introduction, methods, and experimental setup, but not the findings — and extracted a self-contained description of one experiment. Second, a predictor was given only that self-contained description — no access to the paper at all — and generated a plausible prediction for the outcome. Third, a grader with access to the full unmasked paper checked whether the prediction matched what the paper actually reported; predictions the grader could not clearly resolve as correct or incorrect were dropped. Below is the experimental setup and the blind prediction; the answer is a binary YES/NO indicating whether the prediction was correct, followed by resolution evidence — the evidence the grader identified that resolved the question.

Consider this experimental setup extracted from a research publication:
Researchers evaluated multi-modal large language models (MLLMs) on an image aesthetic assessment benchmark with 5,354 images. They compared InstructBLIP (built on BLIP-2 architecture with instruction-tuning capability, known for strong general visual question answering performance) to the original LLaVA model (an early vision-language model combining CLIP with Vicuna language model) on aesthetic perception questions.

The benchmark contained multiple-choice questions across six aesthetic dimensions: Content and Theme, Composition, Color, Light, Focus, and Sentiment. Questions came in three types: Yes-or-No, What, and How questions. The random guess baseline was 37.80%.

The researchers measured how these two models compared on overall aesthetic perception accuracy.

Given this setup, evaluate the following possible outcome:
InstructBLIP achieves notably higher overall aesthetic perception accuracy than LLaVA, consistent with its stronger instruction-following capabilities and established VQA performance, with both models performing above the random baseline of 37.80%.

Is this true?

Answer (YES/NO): YES